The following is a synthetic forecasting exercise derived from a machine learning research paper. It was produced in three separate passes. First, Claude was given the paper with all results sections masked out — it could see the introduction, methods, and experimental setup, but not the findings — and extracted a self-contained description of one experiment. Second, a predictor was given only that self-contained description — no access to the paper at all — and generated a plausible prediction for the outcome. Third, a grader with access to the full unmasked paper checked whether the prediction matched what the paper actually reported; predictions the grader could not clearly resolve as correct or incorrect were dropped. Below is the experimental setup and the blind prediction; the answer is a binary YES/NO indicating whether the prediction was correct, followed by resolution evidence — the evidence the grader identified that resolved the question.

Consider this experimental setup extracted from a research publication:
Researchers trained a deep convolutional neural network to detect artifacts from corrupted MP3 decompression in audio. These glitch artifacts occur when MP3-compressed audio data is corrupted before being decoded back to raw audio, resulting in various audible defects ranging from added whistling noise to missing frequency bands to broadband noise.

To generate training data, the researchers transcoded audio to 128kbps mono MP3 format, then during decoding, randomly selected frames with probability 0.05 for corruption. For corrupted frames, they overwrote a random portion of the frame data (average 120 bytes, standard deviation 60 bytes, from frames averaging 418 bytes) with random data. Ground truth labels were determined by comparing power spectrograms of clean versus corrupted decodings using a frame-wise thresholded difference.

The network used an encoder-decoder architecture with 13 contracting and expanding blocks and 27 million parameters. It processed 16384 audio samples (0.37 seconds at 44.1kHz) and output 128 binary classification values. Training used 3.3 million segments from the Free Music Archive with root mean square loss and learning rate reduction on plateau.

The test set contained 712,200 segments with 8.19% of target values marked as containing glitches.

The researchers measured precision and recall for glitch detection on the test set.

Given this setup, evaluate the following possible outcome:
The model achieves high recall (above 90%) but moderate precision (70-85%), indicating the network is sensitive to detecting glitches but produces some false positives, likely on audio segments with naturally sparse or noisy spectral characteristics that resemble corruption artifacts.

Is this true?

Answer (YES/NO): NO